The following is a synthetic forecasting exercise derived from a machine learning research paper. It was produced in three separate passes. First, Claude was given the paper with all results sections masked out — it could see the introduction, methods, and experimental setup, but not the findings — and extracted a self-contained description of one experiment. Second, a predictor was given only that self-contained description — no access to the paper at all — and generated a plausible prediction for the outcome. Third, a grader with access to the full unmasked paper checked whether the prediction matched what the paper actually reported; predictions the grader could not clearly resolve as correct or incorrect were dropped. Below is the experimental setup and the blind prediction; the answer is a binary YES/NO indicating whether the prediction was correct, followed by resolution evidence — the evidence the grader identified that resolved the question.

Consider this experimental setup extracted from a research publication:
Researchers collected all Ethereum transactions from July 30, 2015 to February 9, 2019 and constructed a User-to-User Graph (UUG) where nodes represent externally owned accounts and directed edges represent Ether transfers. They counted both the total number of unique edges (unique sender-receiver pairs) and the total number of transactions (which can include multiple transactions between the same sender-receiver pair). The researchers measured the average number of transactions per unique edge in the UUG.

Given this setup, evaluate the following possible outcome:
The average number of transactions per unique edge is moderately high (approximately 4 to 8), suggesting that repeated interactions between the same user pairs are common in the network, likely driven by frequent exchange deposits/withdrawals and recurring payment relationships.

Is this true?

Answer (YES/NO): NO